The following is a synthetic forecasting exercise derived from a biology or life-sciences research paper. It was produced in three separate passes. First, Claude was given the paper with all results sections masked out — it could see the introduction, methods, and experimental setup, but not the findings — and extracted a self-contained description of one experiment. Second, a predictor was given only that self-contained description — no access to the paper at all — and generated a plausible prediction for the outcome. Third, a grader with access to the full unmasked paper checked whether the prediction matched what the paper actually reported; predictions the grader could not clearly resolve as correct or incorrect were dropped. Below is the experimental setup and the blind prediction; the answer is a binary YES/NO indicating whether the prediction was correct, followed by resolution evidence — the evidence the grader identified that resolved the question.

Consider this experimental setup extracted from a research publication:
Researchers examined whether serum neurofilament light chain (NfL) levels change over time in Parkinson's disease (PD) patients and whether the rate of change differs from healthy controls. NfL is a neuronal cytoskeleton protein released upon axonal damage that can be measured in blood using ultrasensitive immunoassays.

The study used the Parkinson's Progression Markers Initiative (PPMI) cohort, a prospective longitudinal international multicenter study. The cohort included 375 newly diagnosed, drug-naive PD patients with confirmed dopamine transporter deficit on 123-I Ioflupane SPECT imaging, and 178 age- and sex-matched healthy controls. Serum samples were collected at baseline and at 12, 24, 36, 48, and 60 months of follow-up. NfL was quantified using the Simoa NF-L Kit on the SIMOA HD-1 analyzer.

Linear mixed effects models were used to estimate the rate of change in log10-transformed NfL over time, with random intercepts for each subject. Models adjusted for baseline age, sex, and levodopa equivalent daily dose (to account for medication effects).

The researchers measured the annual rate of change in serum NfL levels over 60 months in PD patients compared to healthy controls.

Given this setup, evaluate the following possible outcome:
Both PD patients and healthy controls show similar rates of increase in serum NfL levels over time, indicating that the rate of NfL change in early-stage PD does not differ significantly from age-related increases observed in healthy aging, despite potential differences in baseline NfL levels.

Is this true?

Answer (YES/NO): NO